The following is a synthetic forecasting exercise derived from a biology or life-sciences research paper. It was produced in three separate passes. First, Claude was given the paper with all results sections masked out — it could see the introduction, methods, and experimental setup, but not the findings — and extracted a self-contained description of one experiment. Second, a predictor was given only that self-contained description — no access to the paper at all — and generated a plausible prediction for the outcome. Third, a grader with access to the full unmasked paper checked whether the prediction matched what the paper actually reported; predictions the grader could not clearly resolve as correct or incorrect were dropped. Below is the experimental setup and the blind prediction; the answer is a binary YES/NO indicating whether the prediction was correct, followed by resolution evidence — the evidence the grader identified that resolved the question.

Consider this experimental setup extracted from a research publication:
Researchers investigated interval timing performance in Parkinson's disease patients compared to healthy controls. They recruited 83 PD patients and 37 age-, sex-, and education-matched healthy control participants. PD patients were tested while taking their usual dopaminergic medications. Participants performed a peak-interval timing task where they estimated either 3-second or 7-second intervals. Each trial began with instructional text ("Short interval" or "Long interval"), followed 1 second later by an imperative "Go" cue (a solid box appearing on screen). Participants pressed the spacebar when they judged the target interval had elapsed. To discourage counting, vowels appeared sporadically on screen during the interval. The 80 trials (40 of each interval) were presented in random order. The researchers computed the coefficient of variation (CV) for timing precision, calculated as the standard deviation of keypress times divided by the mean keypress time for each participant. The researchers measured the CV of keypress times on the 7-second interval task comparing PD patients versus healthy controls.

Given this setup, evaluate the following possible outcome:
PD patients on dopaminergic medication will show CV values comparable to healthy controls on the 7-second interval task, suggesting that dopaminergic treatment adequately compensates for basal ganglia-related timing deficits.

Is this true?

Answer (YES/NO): NO